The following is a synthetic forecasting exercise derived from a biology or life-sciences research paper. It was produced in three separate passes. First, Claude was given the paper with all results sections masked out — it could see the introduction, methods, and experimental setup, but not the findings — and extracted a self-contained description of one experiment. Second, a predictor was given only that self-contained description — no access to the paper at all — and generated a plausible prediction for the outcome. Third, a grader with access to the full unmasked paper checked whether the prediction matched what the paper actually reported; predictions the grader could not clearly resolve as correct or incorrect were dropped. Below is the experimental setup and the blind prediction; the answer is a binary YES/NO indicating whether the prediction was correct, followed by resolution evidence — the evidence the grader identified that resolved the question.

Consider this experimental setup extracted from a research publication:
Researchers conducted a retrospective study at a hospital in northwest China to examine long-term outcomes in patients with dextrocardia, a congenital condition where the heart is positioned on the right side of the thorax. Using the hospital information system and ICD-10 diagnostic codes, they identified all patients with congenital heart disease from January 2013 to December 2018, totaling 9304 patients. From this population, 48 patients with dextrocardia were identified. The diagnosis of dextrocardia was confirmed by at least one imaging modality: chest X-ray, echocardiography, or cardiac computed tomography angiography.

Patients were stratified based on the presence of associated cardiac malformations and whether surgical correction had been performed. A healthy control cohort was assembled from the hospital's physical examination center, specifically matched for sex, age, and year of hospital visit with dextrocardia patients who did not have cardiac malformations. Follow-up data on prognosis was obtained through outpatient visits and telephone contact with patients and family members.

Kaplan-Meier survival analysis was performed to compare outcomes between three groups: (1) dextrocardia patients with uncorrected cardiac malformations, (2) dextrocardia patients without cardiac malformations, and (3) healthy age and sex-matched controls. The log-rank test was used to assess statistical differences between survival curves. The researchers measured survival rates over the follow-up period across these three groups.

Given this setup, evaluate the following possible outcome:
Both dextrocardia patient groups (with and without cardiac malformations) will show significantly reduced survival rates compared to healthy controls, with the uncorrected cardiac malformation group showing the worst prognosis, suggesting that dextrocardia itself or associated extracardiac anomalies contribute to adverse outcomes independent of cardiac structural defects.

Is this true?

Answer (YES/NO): NO